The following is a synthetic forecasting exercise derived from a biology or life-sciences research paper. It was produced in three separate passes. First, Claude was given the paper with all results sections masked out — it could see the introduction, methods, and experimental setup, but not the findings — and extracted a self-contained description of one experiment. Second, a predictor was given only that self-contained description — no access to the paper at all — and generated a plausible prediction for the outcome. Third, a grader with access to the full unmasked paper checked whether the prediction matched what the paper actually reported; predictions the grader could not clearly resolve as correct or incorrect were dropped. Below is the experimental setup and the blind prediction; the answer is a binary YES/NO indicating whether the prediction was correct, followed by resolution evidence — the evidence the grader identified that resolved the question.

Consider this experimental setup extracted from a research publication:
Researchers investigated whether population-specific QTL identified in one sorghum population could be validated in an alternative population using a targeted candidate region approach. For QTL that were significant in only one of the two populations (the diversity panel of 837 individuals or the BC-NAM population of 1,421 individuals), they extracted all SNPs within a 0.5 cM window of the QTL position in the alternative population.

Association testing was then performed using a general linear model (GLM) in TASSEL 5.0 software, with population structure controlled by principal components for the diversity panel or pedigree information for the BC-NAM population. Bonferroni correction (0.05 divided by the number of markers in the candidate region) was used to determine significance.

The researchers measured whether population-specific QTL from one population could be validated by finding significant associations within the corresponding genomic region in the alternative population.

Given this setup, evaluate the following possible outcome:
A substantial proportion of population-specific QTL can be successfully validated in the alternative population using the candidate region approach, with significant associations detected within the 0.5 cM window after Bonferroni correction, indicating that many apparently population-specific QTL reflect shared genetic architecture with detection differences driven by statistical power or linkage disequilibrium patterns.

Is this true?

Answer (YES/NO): YES